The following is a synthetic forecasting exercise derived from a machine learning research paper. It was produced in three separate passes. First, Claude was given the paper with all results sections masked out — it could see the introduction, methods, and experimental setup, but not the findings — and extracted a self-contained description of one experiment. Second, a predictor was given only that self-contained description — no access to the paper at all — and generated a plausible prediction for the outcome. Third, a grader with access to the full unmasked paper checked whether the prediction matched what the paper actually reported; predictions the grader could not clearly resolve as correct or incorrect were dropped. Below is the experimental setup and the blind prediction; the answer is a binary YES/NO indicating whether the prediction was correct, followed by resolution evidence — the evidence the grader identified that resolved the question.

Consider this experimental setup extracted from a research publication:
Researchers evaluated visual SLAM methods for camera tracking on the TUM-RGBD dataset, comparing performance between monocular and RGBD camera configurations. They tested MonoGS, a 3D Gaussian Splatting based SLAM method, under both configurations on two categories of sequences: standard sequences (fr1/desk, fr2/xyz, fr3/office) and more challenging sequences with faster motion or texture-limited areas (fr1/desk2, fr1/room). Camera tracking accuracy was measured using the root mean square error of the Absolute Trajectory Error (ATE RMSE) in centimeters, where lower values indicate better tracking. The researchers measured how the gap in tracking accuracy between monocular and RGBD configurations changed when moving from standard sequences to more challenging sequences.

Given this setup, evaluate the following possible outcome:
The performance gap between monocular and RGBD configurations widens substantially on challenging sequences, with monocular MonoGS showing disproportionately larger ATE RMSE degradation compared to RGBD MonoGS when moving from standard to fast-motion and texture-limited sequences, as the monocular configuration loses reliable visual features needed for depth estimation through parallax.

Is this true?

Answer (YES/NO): YES